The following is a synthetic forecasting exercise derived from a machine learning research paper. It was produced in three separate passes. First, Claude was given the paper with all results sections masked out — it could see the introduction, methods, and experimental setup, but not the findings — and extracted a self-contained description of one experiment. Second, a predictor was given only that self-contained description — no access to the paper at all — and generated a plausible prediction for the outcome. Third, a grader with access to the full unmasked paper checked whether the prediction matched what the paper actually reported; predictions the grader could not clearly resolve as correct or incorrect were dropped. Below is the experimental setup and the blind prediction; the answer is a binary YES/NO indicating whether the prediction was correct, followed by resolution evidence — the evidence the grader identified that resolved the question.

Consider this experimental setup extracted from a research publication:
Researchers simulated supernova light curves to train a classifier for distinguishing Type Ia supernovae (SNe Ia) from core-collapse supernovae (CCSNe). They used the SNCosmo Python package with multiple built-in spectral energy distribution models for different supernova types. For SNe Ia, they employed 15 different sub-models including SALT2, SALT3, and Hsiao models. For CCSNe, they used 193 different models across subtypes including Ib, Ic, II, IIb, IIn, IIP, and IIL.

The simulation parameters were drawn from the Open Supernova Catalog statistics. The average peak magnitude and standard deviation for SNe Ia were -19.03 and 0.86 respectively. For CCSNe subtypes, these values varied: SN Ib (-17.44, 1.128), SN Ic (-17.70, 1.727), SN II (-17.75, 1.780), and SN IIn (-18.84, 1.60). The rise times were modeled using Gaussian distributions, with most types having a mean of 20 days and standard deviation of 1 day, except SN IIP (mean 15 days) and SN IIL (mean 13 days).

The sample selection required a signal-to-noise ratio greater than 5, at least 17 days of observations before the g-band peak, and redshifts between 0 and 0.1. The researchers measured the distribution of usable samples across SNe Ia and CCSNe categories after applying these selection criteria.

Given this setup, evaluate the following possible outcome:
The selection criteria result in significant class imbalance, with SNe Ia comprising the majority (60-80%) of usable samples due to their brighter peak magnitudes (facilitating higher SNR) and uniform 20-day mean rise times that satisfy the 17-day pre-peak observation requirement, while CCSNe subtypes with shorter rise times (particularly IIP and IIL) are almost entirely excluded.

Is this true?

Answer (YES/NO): NO